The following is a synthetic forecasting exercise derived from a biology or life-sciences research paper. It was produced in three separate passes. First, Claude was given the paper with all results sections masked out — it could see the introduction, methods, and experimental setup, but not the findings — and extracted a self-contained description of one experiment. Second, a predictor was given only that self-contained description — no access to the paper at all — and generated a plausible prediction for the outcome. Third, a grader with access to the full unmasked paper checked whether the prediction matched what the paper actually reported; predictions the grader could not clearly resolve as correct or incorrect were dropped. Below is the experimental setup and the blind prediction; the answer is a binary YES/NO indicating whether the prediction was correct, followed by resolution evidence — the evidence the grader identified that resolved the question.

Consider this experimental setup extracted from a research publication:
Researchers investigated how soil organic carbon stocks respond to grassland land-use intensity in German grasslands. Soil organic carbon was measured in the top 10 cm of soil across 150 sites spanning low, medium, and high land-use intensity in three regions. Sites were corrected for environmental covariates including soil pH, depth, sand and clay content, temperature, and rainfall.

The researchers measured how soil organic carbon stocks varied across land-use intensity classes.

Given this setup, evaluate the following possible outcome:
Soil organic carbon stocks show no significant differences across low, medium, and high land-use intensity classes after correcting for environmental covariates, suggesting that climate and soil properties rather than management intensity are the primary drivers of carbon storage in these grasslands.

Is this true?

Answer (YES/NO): YES